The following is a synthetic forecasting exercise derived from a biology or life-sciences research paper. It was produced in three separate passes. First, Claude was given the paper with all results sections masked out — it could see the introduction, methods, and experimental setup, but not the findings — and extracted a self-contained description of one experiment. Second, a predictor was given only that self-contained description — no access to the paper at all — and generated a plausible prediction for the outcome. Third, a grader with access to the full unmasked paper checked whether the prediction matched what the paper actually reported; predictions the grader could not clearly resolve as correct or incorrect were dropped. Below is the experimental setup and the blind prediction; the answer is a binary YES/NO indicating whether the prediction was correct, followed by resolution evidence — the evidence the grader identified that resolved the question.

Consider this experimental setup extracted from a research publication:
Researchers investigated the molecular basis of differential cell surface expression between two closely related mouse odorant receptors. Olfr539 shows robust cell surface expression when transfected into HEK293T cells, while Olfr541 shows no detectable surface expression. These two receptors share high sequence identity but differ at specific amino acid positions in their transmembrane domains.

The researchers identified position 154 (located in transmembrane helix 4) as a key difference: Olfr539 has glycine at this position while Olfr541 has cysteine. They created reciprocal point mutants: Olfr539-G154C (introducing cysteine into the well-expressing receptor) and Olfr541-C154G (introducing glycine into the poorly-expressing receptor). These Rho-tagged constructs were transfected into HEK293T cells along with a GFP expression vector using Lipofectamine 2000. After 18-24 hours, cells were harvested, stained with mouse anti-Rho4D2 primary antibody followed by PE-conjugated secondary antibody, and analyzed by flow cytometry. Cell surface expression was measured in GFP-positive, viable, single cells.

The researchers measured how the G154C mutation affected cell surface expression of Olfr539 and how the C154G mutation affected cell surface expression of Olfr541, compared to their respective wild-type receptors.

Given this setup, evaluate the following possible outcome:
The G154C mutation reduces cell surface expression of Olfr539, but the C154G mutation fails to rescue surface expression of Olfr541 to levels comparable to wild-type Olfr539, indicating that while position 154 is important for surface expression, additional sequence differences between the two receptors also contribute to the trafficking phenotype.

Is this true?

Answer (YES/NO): YES